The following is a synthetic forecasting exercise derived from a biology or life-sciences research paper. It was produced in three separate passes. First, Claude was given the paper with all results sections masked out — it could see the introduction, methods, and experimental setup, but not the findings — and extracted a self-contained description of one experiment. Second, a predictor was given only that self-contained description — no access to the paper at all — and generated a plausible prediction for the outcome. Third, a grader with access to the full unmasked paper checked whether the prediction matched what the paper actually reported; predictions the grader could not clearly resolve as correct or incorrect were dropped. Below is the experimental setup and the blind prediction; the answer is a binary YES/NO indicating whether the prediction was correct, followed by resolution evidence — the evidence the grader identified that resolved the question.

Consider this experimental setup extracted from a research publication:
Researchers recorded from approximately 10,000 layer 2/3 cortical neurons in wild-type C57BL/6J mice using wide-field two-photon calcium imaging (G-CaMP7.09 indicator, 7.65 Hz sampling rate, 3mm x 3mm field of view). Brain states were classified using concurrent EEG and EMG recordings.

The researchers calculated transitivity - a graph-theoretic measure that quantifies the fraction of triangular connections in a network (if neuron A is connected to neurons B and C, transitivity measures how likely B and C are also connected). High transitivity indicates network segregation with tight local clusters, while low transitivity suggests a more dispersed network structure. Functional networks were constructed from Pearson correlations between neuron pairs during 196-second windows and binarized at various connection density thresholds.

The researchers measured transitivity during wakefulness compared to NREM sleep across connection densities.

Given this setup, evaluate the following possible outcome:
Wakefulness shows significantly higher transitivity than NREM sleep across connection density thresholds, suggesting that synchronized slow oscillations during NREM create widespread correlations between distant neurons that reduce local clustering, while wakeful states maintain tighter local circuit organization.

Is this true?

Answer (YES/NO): NO